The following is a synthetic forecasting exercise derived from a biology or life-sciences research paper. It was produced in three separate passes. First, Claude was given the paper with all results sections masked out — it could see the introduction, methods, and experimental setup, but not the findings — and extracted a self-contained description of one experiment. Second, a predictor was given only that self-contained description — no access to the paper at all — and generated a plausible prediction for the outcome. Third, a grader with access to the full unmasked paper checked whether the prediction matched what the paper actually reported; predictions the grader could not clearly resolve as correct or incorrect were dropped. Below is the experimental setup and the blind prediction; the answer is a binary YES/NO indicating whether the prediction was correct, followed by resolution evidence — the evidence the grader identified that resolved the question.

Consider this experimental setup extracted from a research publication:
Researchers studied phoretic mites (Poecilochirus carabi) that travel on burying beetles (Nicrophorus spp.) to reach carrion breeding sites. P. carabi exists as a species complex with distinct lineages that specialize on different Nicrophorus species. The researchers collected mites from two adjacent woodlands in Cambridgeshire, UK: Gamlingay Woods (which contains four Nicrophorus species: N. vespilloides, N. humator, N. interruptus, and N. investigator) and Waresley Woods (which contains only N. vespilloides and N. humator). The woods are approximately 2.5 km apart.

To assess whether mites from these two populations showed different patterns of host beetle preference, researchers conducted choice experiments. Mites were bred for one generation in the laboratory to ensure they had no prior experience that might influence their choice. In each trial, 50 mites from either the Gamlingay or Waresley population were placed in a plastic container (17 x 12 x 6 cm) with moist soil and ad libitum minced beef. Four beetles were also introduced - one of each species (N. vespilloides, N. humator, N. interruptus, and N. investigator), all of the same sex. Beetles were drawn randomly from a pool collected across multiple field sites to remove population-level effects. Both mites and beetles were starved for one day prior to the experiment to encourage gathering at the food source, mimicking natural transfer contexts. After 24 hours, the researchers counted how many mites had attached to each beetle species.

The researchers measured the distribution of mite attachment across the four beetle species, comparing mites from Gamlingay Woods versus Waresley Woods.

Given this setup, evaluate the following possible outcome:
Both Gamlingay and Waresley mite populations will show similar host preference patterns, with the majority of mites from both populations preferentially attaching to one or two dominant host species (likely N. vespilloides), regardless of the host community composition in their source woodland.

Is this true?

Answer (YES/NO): NO